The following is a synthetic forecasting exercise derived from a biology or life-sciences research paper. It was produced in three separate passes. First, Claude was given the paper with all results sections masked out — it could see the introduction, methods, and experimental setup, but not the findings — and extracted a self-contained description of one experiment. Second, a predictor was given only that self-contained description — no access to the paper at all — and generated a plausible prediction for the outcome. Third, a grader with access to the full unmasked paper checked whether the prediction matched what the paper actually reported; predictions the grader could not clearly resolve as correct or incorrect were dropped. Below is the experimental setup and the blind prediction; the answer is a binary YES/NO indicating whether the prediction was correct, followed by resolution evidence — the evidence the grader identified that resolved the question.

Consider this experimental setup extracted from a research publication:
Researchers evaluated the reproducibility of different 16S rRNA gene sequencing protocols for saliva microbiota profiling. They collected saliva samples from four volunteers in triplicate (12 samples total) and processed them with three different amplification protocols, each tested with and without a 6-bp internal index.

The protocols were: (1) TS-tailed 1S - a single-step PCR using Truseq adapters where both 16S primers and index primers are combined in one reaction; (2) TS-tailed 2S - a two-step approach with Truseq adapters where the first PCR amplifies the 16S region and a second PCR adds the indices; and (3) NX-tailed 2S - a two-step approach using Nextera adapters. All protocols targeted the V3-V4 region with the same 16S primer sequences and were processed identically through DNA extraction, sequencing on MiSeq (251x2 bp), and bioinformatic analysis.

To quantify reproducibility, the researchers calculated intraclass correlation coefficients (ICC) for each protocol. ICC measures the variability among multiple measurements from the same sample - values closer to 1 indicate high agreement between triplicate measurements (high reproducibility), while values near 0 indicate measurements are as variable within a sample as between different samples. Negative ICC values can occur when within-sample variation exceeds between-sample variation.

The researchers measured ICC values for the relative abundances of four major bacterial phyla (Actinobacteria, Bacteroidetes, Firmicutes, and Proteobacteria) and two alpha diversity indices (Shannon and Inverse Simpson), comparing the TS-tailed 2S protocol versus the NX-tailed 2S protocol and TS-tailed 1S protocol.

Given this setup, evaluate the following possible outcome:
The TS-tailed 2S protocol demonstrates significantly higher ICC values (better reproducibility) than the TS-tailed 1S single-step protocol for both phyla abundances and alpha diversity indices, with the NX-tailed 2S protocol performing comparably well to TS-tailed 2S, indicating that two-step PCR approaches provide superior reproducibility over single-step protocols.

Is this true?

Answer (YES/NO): NO